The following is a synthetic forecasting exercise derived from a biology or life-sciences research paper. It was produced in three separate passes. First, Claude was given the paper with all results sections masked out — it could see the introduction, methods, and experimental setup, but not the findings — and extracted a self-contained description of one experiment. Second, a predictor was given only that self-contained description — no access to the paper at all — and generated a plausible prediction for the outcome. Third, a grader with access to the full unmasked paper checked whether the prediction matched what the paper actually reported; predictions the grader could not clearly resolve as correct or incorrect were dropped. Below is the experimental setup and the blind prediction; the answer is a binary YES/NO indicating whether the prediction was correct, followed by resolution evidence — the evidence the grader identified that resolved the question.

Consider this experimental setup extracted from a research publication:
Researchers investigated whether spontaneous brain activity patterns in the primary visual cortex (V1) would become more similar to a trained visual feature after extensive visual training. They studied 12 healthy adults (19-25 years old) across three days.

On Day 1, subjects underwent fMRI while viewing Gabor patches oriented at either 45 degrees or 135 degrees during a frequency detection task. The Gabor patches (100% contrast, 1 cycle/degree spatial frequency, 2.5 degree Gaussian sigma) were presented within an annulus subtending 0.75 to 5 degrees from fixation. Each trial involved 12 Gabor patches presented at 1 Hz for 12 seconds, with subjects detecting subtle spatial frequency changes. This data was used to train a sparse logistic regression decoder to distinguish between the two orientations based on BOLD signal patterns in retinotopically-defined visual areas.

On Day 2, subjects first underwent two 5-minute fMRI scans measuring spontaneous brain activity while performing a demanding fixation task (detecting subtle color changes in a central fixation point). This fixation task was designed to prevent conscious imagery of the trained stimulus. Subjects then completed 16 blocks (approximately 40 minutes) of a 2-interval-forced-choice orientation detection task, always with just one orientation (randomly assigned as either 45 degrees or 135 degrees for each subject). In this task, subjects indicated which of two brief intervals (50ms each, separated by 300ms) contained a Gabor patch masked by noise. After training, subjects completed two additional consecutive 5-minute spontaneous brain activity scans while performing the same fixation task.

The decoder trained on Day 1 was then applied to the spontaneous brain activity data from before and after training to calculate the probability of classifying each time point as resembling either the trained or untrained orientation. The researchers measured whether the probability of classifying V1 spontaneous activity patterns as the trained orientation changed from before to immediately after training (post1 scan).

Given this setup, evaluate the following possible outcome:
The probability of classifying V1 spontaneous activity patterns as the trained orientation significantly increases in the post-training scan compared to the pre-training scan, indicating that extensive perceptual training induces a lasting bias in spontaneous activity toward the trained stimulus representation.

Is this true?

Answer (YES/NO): YES